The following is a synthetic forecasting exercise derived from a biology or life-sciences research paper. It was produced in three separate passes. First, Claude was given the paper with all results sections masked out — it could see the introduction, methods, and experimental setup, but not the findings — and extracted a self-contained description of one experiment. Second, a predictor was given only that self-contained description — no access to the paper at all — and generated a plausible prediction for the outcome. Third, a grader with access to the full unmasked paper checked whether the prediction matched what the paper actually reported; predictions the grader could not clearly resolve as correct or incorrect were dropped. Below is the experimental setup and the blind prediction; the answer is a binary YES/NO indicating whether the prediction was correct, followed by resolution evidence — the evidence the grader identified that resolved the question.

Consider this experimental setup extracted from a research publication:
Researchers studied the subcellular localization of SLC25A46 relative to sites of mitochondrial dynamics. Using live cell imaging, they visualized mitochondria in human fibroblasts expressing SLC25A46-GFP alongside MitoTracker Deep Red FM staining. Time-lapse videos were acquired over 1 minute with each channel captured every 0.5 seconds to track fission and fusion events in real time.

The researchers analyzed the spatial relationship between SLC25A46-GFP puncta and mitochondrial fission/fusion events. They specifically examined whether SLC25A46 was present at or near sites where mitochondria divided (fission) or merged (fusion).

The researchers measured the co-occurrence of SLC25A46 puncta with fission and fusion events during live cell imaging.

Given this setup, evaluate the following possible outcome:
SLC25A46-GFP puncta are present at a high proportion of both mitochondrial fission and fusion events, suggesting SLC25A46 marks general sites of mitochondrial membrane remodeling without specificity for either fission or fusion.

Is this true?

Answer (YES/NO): YES